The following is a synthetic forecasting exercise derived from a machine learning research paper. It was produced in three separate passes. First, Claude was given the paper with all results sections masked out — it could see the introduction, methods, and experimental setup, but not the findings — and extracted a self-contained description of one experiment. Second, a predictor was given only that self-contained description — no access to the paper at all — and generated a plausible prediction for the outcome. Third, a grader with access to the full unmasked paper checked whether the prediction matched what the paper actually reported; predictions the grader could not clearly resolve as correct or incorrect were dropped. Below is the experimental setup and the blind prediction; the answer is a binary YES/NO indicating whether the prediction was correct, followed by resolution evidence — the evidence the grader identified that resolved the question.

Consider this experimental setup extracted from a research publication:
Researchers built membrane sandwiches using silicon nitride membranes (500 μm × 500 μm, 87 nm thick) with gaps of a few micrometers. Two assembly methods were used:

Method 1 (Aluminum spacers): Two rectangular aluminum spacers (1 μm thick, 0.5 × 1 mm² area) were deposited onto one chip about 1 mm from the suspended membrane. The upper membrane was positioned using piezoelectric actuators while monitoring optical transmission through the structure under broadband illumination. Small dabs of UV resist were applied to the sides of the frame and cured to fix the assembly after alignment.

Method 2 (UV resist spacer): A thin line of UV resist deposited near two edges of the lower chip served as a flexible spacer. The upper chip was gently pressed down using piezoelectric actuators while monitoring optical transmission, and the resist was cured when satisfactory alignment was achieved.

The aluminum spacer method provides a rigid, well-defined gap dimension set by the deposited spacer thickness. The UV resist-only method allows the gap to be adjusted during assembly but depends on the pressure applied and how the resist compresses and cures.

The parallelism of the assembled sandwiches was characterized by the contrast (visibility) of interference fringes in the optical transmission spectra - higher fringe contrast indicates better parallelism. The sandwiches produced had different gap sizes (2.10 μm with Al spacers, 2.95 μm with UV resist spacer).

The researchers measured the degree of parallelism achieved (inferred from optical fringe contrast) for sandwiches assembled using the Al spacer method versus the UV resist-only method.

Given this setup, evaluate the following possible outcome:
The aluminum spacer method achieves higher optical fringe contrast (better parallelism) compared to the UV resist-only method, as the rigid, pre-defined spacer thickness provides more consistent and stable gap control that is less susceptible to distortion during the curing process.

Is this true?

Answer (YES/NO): YES